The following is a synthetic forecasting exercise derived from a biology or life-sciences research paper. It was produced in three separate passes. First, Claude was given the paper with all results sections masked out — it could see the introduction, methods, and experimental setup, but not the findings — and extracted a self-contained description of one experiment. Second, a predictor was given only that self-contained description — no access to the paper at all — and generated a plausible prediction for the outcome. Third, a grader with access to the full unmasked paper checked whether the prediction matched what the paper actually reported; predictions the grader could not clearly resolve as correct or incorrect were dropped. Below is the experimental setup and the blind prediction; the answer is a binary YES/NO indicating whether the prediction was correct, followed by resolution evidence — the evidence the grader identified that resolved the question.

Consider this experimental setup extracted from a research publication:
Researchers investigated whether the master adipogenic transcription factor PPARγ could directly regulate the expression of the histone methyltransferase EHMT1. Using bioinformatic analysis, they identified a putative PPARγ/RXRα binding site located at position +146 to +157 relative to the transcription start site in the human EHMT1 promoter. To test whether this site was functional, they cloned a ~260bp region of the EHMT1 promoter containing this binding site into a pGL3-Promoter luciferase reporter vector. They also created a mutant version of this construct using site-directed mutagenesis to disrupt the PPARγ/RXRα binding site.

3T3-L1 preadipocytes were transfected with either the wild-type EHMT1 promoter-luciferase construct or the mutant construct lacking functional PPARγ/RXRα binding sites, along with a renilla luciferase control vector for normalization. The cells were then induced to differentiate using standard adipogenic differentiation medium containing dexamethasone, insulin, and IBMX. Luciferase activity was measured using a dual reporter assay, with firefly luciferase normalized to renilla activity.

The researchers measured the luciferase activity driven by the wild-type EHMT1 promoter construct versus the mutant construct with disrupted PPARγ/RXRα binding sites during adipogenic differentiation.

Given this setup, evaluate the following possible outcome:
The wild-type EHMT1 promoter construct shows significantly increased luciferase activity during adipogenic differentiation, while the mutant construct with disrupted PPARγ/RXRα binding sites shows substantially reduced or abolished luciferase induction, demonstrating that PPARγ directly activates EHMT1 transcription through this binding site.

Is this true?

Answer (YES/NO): NO